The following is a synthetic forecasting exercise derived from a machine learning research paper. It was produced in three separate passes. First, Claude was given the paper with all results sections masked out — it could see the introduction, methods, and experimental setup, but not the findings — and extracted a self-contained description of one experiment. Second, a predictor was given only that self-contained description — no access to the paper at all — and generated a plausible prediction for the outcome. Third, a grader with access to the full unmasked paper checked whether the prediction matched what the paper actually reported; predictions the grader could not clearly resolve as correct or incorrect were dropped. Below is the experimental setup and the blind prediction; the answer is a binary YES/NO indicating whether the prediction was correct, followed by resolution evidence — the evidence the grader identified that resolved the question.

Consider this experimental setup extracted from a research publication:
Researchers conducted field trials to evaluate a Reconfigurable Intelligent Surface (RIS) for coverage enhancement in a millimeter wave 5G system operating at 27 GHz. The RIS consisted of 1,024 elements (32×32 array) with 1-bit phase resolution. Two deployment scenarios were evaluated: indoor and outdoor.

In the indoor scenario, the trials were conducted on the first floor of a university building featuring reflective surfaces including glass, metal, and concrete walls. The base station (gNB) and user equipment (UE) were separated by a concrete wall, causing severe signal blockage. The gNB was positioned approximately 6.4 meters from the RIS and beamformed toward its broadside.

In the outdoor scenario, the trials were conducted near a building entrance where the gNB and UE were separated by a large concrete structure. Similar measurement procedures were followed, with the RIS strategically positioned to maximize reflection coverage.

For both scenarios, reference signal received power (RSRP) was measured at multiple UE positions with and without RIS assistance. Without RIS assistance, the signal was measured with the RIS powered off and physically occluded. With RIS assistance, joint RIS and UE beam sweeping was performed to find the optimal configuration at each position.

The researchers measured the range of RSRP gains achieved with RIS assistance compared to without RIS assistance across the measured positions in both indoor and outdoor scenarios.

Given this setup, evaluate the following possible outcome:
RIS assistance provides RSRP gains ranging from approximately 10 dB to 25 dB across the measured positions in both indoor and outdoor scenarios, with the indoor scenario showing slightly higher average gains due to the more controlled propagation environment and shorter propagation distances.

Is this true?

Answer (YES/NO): NO